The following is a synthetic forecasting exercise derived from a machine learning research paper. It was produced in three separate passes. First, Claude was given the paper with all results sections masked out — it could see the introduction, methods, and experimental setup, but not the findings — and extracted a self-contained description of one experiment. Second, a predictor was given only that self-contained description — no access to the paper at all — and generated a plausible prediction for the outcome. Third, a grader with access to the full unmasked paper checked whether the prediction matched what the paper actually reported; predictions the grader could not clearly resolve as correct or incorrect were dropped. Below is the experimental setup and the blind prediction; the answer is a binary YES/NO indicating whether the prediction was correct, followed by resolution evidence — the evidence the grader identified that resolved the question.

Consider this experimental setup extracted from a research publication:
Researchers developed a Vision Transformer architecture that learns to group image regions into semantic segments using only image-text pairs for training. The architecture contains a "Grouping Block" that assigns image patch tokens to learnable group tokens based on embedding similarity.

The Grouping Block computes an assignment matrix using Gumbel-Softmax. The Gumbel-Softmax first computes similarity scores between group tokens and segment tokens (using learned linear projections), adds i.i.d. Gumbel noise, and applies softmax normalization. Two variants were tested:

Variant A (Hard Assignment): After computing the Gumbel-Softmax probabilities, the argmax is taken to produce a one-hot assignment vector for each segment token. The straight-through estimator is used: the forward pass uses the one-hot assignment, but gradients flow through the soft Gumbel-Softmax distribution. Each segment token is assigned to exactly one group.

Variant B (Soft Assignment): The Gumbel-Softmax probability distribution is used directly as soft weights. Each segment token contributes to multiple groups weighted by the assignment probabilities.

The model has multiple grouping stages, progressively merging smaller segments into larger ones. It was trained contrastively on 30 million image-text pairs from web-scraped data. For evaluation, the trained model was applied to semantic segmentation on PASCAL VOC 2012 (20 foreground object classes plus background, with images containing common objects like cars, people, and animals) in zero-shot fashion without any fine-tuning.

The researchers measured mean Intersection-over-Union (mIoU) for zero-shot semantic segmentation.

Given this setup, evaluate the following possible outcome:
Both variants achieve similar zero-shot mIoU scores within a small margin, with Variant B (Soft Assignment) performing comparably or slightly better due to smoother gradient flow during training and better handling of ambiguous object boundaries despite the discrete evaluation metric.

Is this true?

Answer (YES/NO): NO